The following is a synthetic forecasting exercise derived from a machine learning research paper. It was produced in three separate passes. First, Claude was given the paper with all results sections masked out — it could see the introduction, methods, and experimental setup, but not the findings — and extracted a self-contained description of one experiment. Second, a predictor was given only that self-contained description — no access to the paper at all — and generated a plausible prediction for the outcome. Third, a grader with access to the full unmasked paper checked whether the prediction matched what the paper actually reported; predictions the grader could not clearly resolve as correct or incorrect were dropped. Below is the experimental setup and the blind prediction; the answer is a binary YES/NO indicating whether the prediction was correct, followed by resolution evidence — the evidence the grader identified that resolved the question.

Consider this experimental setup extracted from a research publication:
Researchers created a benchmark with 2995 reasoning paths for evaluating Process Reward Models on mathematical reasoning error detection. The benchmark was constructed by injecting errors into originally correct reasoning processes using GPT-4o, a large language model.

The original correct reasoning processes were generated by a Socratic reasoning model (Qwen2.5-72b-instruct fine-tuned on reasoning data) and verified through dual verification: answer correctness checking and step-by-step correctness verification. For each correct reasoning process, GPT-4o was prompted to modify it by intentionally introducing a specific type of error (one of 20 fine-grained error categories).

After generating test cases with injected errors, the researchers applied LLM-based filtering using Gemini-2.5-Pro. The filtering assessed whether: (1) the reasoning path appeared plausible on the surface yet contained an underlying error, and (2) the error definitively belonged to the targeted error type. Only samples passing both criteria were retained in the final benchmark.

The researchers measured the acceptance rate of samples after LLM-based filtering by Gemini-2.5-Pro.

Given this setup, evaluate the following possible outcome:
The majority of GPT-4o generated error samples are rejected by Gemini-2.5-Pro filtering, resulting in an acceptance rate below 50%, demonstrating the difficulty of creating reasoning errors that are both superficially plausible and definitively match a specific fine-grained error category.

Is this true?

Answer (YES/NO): NO